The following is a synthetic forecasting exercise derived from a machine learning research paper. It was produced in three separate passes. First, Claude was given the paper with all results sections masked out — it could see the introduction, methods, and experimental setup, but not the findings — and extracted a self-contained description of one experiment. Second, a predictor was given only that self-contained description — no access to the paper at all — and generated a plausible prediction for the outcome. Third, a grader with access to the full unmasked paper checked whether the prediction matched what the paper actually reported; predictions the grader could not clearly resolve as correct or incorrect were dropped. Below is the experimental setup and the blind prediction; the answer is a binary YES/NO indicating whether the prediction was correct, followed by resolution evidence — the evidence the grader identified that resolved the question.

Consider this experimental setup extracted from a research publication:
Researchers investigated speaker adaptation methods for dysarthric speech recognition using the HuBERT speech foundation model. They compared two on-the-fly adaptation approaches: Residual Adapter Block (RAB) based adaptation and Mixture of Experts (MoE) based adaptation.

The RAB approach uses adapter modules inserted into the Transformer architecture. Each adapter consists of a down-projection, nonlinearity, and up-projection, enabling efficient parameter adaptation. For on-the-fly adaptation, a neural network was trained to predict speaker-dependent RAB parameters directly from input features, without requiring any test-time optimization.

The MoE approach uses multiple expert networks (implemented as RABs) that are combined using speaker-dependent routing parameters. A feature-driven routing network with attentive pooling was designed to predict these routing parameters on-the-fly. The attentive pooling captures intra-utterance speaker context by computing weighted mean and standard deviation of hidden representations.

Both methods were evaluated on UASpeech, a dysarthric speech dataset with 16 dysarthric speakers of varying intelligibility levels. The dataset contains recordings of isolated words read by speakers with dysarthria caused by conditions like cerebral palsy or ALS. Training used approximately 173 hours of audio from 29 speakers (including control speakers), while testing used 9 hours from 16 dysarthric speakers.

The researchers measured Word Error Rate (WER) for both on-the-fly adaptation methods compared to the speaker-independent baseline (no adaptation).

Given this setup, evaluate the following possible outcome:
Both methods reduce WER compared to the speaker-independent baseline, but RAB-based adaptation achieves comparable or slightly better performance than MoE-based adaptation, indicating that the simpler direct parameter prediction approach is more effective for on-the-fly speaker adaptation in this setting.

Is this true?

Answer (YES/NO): NO